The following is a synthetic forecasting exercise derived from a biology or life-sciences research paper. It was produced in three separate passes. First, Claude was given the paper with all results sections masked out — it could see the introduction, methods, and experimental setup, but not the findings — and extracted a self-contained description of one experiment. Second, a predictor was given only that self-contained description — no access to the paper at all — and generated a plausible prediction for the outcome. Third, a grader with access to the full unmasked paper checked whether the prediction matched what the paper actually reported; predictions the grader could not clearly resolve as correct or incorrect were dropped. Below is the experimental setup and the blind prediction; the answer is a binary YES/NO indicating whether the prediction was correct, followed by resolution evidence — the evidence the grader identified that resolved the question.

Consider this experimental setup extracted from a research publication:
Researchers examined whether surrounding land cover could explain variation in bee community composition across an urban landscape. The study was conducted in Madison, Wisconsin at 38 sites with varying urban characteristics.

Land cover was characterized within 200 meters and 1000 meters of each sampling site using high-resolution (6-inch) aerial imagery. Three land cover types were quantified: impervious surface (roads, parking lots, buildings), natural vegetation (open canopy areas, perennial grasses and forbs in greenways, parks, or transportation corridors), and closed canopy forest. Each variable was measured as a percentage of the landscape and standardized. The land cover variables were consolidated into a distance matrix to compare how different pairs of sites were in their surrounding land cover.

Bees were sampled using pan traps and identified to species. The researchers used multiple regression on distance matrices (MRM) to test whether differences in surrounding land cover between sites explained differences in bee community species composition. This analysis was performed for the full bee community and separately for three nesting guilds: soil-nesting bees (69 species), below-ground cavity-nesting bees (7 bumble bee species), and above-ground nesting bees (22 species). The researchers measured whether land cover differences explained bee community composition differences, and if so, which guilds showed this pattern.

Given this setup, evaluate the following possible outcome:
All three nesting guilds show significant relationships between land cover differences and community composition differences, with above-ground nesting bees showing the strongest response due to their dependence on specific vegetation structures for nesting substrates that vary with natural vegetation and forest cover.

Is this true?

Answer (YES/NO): NO